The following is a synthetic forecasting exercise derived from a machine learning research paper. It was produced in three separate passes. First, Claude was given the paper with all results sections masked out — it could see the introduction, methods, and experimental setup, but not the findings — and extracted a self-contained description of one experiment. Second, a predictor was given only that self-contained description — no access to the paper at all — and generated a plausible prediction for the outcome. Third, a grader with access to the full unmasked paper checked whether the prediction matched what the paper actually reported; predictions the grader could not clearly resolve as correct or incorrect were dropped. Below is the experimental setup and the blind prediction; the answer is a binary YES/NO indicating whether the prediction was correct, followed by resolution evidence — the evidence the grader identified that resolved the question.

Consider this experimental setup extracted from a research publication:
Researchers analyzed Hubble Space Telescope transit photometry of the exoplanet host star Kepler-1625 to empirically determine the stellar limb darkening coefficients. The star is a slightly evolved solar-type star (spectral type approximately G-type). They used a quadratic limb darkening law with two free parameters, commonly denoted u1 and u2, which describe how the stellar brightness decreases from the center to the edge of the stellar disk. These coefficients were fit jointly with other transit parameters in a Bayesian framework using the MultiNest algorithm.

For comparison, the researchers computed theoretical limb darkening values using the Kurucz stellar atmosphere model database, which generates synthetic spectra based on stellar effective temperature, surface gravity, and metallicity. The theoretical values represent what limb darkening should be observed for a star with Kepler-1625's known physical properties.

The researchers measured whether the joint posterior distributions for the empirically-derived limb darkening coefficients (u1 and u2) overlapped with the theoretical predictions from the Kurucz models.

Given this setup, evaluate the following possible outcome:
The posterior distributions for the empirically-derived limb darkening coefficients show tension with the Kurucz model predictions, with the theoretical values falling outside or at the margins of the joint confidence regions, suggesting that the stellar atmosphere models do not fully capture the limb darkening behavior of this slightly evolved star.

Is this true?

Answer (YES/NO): NO